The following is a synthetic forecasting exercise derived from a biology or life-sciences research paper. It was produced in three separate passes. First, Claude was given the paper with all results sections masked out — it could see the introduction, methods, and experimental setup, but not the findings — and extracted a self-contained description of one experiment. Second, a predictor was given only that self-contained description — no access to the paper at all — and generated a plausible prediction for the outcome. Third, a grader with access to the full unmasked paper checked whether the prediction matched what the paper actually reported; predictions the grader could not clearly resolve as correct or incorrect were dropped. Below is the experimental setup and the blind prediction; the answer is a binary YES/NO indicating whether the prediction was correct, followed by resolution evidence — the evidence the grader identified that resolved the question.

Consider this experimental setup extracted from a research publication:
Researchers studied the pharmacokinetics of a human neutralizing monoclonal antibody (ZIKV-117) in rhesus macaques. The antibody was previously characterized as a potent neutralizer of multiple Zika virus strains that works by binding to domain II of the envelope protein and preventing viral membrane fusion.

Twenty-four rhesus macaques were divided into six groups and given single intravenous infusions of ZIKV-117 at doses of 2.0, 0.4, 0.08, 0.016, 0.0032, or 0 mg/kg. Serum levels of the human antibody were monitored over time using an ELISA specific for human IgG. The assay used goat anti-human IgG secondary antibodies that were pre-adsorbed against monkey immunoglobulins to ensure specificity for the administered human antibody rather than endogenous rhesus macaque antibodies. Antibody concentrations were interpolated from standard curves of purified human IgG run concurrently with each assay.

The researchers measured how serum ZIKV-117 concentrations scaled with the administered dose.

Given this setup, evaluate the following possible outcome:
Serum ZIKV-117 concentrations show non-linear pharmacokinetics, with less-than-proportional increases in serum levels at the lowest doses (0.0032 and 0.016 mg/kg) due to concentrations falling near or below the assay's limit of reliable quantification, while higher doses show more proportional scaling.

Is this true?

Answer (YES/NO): NO